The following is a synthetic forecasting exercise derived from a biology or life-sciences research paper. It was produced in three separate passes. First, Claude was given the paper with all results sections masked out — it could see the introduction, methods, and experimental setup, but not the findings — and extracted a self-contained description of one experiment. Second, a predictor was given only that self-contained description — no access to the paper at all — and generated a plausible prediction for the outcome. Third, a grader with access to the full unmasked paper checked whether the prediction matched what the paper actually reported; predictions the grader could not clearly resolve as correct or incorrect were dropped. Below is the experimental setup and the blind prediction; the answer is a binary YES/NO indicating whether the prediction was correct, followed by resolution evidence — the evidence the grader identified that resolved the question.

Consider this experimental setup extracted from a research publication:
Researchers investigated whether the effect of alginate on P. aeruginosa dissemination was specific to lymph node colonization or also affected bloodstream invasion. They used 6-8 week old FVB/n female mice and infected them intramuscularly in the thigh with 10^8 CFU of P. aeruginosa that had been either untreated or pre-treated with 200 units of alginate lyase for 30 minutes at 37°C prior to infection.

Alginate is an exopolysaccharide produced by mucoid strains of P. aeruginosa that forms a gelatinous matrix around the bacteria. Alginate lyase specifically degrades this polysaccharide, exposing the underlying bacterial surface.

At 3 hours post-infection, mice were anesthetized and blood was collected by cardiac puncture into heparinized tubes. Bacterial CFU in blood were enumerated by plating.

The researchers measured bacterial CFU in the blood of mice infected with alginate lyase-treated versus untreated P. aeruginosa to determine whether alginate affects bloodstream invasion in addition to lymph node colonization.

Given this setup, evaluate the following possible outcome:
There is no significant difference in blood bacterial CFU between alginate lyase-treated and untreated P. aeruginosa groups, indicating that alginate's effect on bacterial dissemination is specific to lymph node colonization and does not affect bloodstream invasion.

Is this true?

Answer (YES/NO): NO